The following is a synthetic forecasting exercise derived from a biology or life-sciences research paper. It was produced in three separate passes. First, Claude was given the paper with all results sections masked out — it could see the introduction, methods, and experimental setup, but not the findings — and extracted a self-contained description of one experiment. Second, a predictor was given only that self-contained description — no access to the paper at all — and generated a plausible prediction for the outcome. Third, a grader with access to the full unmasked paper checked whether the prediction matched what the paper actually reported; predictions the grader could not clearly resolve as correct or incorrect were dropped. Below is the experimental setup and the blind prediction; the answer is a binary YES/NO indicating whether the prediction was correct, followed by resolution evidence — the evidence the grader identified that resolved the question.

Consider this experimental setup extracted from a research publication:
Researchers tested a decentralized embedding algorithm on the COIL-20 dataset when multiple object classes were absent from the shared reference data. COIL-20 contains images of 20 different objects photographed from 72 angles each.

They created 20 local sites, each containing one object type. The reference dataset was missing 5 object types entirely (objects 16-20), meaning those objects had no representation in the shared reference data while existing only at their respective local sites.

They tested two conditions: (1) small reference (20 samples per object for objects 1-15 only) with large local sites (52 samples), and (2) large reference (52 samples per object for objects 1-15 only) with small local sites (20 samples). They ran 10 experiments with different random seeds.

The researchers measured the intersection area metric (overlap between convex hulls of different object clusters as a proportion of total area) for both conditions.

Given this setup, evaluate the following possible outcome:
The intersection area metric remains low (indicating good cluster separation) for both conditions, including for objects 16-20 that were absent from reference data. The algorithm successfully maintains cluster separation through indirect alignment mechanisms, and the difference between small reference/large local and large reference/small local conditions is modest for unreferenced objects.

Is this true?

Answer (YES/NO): NO